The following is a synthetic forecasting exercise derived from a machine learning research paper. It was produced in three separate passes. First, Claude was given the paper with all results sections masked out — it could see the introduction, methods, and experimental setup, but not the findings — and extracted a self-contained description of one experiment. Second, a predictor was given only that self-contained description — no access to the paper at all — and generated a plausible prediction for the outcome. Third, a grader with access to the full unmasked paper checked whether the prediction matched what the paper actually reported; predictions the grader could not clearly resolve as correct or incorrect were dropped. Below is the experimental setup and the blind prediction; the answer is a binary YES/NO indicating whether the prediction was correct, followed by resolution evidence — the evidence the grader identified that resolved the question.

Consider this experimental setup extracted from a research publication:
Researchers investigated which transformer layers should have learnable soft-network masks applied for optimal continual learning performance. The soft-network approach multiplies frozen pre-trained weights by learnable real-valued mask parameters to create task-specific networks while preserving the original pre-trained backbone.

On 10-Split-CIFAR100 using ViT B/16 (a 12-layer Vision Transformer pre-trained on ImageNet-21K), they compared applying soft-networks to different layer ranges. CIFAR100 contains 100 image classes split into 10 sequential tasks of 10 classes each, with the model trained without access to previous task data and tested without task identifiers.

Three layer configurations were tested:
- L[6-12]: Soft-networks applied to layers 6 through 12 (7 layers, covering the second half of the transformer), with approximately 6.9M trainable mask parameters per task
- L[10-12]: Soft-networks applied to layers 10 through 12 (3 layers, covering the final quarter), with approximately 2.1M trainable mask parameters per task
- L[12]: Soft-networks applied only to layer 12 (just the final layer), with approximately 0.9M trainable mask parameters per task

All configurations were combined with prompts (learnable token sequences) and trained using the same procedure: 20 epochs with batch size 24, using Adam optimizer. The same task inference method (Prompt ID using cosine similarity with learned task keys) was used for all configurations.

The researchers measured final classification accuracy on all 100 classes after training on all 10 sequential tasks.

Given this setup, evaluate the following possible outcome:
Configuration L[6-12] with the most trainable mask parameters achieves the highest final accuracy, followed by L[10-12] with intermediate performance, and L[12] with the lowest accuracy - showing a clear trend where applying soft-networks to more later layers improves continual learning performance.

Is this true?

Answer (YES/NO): NO